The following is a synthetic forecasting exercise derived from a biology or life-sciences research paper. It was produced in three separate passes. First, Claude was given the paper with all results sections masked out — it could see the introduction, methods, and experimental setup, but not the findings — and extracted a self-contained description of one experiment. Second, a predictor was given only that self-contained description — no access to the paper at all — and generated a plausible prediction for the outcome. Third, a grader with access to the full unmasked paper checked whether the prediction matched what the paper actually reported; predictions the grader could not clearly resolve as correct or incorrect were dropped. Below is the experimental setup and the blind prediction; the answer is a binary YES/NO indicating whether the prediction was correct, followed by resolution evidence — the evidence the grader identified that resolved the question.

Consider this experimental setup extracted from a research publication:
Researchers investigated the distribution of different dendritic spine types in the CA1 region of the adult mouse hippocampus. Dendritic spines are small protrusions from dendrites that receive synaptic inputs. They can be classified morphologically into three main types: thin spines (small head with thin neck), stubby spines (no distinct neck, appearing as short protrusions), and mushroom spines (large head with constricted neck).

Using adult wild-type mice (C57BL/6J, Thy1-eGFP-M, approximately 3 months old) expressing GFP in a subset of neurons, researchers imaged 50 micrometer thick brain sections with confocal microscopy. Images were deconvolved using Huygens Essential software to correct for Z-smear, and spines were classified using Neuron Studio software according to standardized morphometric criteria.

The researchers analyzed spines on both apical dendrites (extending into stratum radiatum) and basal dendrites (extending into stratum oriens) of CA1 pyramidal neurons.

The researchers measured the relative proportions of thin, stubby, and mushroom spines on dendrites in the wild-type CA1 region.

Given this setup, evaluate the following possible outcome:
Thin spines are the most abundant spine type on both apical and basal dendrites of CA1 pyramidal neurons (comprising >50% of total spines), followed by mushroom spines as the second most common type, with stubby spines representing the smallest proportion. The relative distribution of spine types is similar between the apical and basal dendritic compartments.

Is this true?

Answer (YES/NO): NO